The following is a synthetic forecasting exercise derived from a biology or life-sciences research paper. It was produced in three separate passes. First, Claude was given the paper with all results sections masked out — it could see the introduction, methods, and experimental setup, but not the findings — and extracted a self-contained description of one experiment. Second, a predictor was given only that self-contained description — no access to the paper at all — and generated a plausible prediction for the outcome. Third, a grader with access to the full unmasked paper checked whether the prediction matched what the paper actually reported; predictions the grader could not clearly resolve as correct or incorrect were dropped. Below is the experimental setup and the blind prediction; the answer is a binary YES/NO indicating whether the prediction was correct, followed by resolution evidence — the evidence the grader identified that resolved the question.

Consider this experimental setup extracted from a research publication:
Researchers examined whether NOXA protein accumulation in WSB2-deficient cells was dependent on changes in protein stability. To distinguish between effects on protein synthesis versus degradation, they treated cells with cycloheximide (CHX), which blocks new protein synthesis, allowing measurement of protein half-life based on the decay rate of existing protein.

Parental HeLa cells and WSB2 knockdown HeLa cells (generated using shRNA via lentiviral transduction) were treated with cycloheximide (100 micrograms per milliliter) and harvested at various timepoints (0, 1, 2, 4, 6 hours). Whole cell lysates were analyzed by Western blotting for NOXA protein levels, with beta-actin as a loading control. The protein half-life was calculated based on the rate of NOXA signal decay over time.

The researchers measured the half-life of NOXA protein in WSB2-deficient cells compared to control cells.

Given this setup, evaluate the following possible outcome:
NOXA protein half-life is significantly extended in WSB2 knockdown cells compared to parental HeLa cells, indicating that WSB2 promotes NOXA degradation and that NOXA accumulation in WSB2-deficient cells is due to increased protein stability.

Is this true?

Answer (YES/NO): YES